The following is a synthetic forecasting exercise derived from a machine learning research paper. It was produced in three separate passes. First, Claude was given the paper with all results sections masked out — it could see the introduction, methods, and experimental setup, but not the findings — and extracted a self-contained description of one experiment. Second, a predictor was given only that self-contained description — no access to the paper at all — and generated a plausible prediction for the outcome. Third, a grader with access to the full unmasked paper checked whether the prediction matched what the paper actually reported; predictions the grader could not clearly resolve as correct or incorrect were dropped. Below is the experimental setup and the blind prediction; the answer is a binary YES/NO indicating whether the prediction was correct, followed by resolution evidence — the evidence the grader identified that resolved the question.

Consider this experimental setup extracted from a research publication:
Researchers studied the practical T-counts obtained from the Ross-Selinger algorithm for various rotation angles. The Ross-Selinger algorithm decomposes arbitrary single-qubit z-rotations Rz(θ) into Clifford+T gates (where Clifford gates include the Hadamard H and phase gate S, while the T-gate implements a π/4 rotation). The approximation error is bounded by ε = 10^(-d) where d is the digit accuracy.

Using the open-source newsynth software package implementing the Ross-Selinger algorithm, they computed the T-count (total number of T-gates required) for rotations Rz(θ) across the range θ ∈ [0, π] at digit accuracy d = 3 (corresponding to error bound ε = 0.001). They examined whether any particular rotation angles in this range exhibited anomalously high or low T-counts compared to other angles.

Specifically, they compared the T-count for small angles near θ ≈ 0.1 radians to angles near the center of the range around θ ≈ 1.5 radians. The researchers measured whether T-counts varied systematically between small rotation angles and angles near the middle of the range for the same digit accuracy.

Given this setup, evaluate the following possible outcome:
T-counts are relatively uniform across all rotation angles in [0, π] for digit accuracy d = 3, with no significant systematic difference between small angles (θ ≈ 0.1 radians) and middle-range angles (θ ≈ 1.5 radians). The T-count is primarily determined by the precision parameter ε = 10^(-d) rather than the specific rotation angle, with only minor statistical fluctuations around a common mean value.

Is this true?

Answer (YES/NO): YES